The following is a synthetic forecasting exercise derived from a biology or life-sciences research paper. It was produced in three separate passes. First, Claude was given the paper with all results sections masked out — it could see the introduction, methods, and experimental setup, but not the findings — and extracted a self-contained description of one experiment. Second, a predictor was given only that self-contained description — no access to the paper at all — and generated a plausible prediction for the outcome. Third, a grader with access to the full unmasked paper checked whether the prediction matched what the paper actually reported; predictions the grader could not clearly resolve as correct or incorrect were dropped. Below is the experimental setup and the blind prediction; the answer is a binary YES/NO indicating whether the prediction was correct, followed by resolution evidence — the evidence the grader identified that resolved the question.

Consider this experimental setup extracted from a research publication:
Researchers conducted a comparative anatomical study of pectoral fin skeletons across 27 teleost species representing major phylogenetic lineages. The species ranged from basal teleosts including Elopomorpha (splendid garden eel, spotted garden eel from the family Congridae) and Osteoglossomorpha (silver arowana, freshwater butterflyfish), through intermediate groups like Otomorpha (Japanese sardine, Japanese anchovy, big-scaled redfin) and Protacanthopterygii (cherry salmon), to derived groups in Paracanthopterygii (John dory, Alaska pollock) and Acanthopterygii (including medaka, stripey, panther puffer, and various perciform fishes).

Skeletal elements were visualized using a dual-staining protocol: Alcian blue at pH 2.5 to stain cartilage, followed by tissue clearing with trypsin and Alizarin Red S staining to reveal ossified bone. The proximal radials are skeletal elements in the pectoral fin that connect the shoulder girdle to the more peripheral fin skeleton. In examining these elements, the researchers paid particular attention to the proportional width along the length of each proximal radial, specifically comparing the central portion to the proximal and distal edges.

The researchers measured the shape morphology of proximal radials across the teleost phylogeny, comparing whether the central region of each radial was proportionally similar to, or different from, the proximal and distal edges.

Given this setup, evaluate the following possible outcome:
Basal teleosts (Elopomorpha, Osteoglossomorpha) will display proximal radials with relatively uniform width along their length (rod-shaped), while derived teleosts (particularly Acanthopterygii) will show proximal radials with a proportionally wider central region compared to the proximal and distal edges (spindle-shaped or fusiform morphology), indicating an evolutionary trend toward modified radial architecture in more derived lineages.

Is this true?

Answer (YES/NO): NO